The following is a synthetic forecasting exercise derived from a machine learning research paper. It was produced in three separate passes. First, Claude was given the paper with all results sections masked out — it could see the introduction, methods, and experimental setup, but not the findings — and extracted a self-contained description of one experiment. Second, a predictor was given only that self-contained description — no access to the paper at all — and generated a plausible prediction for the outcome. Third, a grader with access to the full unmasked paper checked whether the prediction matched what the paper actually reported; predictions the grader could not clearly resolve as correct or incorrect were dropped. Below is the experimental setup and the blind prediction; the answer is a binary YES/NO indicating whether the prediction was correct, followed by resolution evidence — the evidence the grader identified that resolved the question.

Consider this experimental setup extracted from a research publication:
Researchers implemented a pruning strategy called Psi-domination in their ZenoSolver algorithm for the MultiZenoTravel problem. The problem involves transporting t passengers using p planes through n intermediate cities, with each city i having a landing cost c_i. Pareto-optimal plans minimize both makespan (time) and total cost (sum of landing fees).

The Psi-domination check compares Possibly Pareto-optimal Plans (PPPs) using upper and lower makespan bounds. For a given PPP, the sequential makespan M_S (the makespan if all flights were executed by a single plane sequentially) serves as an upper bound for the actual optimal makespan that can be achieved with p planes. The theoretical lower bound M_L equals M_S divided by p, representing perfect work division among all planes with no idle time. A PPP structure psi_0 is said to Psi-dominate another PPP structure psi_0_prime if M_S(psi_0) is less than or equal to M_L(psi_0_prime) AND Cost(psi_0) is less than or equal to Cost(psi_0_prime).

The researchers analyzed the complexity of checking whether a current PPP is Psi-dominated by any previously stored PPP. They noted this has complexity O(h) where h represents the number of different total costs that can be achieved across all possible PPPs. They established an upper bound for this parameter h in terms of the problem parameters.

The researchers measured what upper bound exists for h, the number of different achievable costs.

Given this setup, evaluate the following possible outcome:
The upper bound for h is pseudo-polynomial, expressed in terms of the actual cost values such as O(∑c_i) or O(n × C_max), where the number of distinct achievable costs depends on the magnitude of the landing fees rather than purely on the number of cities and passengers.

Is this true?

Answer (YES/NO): NO